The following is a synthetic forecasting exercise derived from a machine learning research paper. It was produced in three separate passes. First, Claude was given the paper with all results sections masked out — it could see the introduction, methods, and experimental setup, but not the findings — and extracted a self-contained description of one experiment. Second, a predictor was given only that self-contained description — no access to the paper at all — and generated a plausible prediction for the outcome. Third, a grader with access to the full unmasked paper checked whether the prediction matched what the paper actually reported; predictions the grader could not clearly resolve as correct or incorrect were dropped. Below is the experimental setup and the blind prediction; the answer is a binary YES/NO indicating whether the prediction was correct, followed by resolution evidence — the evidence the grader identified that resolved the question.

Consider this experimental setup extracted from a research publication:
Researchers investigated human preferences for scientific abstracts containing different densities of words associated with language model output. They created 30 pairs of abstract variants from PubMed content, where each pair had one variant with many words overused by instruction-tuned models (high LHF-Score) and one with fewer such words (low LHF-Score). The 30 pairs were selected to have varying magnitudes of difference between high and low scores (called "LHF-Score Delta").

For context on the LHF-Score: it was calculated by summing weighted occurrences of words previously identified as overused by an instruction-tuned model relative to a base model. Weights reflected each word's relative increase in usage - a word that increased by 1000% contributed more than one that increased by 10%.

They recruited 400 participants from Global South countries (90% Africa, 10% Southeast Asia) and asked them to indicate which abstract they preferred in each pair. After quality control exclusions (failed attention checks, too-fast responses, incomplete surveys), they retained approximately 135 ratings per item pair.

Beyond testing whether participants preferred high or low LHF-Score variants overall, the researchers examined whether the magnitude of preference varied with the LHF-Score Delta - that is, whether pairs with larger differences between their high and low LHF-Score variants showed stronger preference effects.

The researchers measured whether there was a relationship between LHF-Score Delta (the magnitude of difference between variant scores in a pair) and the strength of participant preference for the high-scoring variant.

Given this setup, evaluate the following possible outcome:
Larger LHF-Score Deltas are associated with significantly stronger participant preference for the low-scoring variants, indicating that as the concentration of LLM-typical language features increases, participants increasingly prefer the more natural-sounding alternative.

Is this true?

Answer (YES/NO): NO